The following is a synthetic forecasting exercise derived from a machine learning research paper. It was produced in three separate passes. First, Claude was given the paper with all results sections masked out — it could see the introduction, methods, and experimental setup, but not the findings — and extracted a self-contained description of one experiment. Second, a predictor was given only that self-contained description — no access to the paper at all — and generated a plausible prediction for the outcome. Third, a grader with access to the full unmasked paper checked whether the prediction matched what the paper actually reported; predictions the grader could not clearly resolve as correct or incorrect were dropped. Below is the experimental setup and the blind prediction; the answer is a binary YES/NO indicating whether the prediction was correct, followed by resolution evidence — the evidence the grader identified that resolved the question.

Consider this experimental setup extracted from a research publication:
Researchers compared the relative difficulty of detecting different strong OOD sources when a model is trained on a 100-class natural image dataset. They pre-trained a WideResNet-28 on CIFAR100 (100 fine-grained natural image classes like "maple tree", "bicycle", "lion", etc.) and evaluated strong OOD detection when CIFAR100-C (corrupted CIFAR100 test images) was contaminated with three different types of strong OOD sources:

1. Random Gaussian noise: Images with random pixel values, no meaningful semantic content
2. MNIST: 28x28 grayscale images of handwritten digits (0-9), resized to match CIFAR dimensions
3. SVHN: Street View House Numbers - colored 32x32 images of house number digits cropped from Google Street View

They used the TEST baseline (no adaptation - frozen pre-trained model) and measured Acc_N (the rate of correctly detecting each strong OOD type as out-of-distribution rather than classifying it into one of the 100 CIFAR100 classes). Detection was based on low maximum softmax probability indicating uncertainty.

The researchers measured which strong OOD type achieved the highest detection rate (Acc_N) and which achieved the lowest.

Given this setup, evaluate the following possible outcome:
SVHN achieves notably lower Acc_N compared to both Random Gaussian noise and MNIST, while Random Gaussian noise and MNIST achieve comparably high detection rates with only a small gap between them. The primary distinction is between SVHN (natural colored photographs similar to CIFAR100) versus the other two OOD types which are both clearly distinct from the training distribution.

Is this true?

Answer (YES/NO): NO